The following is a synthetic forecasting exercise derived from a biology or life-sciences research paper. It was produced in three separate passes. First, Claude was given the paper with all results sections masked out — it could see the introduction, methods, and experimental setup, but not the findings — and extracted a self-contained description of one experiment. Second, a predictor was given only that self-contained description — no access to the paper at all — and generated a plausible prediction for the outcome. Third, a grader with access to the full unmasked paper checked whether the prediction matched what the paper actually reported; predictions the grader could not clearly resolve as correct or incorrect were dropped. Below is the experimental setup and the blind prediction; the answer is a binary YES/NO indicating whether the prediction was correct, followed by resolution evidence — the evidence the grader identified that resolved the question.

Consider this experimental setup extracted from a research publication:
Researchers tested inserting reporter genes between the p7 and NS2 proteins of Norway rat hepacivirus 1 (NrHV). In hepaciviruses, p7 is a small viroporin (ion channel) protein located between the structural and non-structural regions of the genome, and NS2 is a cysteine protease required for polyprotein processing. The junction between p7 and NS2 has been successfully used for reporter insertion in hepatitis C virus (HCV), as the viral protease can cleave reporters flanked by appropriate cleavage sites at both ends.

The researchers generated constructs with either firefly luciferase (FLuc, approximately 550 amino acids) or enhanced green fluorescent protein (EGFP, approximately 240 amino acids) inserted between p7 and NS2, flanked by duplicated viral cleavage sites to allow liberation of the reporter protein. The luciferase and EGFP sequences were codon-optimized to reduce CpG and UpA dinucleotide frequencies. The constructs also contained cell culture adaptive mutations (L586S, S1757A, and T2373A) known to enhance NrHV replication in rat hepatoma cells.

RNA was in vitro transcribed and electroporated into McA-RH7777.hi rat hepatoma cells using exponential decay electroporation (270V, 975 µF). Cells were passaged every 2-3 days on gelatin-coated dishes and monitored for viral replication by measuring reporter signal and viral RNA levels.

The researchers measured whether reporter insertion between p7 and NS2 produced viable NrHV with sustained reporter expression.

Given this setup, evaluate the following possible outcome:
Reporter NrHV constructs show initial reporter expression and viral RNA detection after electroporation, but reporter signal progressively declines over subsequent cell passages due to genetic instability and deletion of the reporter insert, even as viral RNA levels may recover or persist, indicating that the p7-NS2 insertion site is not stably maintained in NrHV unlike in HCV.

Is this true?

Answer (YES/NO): NO